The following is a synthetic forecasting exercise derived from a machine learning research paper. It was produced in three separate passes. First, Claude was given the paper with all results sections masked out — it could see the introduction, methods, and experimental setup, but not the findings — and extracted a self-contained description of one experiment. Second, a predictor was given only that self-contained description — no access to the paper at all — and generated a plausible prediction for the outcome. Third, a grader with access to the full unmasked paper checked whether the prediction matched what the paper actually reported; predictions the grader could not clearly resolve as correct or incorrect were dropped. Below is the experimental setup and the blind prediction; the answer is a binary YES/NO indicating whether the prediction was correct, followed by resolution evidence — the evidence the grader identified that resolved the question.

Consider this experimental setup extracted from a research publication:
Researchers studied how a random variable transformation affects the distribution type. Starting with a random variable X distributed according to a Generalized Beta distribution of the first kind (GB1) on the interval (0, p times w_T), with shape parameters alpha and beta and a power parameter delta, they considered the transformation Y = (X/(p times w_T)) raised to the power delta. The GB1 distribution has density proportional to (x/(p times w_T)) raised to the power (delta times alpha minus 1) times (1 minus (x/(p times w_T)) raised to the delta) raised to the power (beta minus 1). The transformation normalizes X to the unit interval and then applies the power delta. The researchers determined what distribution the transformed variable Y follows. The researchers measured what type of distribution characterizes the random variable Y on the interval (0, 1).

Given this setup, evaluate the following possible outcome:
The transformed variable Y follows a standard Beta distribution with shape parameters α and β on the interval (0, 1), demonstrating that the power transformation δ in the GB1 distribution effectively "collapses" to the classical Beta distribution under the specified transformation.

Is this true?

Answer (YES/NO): YES